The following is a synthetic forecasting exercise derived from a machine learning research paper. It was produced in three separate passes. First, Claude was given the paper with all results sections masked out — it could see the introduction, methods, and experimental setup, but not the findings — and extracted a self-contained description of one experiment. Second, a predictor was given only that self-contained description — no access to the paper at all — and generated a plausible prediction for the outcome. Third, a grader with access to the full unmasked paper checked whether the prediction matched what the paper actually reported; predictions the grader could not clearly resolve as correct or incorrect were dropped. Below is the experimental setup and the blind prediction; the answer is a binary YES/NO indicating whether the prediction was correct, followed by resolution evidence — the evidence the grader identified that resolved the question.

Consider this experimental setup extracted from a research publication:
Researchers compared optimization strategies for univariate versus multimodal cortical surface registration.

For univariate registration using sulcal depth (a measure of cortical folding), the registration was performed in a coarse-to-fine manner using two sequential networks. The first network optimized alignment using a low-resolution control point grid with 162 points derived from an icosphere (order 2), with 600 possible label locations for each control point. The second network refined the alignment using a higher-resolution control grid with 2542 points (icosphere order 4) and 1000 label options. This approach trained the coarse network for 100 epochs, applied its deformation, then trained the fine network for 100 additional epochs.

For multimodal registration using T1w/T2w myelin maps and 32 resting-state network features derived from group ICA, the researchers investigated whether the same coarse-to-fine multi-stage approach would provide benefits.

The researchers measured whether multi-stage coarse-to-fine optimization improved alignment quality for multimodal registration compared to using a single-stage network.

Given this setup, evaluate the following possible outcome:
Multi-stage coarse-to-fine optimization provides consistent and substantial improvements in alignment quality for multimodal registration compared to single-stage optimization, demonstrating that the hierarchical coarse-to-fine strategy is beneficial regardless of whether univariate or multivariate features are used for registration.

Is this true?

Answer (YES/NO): NO